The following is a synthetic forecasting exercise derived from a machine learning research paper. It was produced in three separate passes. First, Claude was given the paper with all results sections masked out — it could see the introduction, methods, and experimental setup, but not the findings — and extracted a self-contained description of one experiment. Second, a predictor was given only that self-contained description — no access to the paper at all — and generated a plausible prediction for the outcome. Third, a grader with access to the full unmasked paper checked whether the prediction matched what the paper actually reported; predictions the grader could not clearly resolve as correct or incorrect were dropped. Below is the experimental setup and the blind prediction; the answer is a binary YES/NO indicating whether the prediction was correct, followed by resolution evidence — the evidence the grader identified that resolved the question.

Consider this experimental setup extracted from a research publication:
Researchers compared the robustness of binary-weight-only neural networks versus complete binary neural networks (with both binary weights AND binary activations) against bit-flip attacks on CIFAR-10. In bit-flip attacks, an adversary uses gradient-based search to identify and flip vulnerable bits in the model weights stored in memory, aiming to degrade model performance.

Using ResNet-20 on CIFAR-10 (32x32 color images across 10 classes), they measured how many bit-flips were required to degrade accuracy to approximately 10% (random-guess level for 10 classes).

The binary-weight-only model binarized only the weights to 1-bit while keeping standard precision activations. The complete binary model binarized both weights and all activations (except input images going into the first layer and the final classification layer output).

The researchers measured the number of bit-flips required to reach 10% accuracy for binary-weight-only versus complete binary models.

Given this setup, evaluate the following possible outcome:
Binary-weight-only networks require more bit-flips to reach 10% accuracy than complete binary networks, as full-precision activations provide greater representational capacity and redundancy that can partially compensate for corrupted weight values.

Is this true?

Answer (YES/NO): NO